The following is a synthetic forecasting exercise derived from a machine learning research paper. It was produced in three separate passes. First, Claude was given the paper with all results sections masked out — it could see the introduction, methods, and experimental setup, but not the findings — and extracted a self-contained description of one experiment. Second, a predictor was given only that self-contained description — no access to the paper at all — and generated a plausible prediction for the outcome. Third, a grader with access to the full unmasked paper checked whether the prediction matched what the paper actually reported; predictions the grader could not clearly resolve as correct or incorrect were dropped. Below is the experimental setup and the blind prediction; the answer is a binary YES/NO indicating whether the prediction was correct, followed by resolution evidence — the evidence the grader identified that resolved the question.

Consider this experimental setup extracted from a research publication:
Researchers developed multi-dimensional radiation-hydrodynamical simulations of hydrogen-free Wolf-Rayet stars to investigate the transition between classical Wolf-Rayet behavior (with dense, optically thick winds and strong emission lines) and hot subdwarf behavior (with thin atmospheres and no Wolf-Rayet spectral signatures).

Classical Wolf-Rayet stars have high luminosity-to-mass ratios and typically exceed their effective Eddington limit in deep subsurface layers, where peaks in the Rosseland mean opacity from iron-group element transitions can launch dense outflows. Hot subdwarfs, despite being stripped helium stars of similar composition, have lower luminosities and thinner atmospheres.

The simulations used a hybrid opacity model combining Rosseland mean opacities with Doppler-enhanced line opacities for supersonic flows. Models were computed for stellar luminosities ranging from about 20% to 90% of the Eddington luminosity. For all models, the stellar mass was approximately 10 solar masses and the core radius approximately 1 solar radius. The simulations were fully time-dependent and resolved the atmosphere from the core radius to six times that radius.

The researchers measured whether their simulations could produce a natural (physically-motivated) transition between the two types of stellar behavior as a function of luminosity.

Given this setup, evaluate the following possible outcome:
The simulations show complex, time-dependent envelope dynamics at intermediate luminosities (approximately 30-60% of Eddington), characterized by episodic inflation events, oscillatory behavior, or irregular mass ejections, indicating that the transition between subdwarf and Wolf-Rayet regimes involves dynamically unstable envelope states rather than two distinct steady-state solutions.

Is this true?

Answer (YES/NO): NO